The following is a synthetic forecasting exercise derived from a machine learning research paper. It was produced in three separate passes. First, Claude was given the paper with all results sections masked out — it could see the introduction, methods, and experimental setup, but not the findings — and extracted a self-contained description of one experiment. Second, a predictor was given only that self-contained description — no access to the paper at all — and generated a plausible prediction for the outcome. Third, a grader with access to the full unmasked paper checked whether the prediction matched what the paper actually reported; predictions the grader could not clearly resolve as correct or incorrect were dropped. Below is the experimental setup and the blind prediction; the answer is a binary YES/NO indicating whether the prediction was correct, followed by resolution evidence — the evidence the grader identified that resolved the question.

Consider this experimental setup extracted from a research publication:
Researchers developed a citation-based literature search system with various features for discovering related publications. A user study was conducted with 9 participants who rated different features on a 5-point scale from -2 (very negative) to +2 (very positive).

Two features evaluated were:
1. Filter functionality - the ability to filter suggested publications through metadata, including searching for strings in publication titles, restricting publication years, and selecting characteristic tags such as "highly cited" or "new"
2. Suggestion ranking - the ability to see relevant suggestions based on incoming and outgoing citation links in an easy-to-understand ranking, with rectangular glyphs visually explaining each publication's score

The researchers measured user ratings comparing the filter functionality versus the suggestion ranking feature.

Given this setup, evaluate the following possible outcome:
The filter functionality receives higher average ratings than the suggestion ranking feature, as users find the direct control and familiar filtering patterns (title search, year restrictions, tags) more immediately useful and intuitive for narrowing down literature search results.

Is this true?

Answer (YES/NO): YES